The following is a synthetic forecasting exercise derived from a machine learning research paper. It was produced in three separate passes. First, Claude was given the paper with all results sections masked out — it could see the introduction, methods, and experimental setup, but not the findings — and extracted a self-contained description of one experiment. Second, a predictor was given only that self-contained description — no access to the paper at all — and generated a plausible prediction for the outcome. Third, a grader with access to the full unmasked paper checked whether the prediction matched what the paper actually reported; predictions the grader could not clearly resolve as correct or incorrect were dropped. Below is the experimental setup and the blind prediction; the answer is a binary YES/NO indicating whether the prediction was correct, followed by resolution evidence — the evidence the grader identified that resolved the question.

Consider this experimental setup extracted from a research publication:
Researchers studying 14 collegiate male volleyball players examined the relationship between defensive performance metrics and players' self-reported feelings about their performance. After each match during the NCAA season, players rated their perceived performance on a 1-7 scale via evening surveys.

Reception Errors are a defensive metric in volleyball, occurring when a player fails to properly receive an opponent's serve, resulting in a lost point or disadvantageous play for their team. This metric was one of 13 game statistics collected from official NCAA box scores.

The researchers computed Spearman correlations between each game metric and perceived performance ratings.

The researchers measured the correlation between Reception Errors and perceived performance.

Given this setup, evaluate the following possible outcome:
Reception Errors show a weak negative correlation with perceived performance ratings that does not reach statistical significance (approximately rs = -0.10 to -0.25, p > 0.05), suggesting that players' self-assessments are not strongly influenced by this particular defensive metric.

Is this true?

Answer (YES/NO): NO